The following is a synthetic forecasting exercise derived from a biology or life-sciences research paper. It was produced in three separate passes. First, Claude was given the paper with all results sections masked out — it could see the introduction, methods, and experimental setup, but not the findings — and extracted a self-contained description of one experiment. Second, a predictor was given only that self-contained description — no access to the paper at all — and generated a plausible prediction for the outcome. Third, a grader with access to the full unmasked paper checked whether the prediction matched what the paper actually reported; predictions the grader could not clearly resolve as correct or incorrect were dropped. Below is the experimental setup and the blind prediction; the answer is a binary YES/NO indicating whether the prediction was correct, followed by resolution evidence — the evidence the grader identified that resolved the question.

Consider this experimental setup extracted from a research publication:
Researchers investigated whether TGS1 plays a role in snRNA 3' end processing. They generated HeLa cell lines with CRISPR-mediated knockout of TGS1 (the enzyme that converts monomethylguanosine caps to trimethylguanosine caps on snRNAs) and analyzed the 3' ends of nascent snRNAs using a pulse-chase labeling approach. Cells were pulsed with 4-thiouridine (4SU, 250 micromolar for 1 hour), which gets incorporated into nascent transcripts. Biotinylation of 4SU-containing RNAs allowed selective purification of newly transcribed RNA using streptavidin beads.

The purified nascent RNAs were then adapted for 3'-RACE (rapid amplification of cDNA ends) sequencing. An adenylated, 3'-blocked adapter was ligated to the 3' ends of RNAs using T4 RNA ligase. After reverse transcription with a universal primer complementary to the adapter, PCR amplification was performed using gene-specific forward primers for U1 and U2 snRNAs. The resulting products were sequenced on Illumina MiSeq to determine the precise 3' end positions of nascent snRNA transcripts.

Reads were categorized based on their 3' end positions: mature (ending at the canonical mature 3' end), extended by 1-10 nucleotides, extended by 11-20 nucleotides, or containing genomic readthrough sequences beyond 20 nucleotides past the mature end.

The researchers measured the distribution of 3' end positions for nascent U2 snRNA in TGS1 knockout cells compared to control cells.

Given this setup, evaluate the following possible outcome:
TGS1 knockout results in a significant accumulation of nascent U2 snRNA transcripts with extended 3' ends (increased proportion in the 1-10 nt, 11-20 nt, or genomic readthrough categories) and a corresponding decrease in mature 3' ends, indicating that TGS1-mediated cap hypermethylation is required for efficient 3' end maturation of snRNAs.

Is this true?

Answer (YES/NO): YES